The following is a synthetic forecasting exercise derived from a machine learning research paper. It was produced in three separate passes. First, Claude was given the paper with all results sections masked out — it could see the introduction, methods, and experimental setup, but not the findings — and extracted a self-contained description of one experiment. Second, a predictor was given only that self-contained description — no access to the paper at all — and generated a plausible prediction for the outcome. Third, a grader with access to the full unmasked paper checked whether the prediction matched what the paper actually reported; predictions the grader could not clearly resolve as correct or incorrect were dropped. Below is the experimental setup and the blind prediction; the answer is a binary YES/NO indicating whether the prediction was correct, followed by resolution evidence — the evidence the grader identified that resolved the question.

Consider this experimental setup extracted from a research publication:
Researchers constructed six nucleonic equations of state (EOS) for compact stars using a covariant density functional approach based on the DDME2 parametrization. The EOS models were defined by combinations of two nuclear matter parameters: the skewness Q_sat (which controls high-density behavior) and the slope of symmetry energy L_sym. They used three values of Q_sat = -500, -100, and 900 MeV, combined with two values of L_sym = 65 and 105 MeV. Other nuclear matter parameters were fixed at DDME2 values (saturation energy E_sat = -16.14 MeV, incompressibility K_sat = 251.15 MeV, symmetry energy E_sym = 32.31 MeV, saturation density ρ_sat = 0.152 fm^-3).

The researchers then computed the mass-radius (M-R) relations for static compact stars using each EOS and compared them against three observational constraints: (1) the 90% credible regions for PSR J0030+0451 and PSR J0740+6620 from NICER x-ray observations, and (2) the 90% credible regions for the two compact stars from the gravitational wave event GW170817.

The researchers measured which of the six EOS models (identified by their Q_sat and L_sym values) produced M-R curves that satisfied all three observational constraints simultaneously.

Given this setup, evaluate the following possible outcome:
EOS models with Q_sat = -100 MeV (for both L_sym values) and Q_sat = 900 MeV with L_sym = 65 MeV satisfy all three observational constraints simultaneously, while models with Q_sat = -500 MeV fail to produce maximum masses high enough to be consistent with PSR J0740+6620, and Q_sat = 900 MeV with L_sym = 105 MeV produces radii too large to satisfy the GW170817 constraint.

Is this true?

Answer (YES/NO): NO